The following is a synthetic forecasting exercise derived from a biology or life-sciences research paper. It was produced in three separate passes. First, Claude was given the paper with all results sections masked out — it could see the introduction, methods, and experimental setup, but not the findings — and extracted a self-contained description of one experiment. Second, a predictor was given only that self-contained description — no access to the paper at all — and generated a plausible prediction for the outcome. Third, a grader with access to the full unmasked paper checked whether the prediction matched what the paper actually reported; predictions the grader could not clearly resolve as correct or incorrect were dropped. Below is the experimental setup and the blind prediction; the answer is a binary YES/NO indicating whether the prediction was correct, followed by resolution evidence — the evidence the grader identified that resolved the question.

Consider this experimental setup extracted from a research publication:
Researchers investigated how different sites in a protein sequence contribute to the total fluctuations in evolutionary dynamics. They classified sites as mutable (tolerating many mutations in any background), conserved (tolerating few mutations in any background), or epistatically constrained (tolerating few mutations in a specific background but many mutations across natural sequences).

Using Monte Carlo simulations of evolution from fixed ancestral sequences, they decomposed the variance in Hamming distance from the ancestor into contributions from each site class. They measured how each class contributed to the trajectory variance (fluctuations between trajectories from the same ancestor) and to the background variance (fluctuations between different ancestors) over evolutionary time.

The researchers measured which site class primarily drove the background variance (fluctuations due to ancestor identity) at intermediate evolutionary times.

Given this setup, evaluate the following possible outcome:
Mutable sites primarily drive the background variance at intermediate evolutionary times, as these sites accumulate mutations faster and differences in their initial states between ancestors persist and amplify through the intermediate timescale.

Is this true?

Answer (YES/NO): NO